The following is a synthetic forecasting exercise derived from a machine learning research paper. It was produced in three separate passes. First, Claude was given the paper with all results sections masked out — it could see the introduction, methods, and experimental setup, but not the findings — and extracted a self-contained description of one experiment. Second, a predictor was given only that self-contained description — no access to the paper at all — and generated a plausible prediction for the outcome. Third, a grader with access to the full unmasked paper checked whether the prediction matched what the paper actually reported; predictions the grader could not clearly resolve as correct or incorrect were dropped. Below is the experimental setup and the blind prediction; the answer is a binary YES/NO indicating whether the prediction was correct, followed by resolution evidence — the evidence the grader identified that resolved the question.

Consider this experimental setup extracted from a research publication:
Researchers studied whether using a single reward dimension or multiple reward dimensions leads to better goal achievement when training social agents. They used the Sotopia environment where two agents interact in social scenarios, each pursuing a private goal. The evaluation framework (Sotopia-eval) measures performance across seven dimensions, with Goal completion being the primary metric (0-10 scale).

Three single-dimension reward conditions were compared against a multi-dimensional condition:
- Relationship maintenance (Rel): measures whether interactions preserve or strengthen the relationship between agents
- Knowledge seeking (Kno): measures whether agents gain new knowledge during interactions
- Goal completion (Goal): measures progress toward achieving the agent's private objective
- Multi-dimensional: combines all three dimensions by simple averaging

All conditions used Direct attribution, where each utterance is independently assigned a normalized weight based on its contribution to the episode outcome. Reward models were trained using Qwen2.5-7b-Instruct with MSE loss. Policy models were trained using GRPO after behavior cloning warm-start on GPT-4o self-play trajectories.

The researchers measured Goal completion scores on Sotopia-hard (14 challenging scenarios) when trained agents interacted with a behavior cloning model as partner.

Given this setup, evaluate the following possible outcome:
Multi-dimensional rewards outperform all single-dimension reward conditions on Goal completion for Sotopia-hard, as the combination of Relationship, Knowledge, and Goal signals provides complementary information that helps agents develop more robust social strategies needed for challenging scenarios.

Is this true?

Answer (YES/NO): YES